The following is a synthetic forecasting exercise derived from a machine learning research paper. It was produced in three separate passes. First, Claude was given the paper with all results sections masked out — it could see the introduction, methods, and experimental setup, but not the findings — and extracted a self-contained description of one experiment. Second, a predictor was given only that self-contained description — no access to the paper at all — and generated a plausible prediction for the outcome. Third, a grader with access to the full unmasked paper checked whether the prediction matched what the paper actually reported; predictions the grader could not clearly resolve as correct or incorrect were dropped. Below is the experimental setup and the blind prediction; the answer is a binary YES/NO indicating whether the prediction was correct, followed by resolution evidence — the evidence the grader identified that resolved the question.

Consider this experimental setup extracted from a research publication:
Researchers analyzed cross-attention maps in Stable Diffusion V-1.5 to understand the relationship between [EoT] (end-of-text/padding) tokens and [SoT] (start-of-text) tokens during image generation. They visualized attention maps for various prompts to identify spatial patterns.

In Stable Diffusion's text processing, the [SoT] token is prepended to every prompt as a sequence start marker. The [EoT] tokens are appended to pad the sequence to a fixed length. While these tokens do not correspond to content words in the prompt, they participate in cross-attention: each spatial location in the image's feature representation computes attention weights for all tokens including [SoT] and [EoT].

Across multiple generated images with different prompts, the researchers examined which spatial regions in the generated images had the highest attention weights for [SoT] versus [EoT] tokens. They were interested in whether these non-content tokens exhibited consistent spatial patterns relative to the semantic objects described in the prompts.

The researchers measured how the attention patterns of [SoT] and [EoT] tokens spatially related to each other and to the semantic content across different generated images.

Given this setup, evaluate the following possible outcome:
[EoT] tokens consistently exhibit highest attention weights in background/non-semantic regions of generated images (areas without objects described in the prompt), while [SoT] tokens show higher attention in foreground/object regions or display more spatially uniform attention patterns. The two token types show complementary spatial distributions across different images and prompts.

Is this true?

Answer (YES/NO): NO